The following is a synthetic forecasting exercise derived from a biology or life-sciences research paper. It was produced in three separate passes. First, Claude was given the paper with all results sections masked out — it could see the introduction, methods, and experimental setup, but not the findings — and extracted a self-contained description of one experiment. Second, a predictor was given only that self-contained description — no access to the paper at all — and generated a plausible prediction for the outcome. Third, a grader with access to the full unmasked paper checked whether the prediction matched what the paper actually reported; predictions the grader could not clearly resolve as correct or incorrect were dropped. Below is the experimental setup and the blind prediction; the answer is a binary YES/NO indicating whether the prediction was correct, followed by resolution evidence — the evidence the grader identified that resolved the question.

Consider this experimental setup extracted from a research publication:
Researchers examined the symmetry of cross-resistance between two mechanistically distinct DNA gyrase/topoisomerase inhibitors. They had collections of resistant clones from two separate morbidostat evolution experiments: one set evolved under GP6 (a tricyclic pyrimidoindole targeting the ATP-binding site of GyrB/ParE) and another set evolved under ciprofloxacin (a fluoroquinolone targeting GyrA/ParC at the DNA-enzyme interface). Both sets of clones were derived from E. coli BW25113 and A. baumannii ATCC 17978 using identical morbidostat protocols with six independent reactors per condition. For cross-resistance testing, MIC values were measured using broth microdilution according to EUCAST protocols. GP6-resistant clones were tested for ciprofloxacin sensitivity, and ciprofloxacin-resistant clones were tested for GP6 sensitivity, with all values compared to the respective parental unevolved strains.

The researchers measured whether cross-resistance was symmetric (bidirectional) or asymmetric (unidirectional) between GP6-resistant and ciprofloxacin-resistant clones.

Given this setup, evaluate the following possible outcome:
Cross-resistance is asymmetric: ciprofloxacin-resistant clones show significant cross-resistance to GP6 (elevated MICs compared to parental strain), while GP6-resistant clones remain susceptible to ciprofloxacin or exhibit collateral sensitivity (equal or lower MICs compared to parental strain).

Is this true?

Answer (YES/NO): NO